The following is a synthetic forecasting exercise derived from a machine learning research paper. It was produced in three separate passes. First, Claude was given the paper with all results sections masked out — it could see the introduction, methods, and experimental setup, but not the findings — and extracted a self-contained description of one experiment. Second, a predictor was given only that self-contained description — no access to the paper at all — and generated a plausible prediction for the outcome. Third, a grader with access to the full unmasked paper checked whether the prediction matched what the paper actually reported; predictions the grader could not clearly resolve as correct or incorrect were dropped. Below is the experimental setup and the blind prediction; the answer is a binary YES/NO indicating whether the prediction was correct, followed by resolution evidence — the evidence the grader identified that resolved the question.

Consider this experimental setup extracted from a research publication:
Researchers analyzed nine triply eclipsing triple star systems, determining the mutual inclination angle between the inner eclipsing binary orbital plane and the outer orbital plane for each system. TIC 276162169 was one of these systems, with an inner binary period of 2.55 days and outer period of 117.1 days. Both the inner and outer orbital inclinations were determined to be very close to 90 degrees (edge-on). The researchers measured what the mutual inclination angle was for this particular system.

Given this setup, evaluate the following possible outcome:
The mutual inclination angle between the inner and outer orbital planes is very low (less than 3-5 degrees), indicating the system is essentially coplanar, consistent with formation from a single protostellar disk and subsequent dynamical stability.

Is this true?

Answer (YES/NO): NO